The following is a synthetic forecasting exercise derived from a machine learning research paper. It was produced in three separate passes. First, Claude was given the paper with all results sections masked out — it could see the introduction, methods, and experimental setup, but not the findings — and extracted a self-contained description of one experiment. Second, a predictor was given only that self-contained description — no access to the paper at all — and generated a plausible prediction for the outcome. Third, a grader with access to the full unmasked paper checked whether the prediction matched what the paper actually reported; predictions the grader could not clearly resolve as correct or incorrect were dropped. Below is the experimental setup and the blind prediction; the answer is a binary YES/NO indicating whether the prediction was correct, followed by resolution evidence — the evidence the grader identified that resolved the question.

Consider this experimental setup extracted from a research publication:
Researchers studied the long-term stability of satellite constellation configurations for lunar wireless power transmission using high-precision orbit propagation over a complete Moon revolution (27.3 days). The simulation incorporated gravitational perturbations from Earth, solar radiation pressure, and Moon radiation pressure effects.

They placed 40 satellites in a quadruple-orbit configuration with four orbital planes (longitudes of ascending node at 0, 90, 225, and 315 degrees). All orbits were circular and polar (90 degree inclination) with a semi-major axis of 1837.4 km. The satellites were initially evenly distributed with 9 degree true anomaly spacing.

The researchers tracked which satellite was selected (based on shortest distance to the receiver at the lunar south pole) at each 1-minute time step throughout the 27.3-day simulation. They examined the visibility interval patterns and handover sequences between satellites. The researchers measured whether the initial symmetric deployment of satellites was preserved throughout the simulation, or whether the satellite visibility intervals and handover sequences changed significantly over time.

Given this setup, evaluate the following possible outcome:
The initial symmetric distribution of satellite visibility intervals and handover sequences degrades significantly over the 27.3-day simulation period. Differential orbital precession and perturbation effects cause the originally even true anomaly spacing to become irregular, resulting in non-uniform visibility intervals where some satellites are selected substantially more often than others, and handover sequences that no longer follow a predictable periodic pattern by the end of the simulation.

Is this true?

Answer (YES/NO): YES